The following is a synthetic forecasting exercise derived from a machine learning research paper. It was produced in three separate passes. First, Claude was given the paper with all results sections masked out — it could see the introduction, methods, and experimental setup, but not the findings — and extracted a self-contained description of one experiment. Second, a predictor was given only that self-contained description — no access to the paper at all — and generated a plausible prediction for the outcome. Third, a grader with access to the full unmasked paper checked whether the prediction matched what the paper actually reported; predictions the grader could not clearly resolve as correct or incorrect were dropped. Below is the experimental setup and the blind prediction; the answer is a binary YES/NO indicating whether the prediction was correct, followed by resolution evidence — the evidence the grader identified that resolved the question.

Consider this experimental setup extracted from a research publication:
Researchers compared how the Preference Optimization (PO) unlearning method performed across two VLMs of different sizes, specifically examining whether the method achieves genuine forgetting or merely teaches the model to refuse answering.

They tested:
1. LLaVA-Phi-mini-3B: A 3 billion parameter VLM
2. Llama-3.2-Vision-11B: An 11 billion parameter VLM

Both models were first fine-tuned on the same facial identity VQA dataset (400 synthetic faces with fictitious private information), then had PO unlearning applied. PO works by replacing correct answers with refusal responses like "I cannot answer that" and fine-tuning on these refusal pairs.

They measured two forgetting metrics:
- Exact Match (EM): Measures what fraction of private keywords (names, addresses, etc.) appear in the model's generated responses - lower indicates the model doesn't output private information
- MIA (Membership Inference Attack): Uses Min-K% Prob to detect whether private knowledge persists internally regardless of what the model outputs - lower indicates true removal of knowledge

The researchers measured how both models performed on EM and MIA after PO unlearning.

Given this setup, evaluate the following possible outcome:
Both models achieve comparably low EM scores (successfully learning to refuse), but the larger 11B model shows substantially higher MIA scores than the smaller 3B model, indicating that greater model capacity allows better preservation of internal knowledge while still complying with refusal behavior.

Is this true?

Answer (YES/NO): NO